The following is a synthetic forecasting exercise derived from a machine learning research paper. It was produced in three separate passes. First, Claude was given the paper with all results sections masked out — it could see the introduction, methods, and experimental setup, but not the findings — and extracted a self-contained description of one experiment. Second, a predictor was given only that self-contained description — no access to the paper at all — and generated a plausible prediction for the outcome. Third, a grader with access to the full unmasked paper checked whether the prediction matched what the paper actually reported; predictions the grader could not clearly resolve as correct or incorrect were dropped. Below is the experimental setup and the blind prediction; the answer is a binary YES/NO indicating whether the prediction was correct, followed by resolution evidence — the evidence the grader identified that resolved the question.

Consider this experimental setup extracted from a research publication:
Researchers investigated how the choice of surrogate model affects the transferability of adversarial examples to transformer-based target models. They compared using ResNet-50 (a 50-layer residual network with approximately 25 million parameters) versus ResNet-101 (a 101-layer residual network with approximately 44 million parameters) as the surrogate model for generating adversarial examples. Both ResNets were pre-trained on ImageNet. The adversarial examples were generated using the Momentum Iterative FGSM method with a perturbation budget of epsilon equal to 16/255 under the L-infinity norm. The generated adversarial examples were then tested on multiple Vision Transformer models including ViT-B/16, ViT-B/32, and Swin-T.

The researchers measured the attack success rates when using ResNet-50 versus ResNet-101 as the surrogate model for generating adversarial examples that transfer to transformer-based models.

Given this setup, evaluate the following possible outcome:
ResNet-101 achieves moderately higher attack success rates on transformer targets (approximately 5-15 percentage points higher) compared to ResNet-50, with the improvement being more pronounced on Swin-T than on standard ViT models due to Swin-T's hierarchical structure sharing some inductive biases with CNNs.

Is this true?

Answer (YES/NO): NO